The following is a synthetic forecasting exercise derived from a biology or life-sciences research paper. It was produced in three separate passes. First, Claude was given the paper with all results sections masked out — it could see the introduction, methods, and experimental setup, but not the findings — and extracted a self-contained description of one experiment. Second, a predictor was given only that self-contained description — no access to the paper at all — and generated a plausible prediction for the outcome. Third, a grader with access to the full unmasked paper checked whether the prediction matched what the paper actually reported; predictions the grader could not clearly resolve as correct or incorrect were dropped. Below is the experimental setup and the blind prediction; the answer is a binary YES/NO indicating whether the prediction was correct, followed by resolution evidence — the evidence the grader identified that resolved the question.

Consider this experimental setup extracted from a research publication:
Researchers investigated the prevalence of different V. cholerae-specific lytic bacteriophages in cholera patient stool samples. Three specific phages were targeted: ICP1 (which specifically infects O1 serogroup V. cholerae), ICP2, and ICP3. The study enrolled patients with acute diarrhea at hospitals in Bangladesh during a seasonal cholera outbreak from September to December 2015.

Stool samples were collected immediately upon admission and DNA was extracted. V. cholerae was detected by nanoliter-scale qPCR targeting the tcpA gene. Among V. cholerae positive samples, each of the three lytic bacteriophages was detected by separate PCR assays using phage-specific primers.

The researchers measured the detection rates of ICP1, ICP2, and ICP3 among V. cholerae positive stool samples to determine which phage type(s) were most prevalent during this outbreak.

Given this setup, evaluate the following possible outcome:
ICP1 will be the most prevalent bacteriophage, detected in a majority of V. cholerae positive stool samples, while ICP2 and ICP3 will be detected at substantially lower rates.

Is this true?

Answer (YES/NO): NO